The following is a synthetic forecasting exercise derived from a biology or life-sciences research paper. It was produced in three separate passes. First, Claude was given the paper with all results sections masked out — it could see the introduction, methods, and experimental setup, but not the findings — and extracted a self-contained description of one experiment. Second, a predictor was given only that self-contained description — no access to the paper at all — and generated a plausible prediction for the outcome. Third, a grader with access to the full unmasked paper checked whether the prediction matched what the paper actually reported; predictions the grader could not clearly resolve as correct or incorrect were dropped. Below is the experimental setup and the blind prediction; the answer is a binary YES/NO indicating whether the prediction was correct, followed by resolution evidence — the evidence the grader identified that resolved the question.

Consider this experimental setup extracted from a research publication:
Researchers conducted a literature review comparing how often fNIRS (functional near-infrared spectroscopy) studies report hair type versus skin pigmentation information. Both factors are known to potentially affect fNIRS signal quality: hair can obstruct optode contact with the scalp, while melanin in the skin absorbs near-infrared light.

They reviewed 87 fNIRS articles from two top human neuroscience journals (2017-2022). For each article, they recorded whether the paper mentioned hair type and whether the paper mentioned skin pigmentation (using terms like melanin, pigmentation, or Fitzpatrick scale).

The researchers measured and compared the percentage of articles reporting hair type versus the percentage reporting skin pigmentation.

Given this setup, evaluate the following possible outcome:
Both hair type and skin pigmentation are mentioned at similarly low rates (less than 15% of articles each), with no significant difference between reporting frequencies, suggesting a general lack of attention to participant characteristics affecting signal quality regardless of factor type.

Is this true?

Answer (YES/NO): NO